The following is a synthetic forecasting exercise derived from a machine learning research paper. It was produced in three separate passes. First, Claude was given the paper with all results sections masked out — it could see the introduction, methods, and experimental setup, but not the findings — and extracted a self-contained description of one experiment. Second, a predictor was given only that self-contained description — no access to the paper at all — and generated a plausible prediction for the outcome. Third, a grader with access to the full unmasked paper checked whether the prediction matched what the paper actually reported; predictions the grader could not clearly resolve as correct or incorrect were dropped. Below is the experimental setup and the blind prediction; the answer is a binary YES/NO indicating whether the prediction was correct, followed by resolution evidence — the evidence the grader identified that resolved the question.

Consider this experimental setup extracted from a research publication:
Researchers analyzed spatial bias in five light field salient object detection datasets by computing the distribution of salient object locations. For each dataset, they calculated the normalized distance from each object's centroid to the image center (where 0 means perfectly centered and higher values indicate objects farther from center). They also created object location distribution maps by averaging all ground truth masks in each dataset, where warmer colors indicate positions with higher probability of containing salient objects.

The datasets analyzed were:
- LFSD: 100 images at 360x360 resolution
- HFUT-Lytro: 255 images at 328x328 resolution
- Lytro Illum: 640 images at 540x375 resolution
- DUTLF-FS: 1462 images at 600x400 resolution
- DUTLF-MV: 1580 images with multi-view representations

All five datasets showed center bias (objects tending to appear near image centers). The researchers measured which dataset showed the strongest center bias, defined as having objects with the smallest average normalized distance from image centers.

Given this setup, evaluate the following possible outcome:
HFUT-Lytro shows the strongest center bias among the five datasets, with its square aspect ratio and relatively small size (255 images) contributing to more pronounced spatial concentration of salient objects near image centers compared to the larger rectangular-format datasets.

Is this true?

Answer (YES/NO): NO